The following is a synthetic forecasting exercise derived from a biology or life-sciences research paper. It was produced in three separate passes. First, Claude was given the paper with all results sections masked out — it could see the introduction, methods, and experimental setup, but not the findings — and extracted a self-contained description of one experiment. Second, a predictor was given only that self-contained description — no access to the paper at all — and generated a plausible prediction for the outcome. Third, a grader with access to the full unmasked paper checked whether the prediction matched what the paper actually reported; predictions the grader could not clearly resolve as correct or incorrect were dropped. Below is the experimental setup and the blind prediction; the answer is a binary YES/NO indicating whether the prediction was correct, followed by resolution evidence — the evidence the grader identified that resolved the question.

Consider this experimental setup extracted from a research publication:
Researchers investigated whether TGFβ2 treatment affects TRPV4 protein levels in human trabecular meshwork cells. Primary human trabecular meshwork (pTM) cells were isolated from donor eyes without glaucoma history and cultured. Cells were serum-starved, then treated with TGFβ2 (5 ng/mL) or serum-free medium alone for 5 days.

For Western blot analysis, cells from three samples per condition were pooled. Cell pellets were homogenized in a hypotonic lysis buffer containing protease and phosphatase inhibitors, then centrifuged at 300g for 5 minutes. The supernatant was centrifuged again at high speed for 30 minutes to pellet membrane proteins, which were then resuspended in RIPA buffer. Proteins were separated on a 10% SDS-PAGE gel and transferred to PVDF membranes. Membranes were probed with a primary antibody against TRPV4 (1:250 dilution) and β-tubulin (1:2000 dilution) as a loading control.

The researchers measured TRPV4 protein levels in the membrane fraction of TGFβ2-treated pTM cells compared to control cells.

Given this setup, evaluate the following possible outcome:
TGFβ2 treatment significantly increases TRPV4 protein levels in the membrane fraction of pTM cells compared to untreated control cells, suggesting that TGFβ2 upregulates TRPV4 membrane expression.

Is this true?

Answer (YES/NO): YES